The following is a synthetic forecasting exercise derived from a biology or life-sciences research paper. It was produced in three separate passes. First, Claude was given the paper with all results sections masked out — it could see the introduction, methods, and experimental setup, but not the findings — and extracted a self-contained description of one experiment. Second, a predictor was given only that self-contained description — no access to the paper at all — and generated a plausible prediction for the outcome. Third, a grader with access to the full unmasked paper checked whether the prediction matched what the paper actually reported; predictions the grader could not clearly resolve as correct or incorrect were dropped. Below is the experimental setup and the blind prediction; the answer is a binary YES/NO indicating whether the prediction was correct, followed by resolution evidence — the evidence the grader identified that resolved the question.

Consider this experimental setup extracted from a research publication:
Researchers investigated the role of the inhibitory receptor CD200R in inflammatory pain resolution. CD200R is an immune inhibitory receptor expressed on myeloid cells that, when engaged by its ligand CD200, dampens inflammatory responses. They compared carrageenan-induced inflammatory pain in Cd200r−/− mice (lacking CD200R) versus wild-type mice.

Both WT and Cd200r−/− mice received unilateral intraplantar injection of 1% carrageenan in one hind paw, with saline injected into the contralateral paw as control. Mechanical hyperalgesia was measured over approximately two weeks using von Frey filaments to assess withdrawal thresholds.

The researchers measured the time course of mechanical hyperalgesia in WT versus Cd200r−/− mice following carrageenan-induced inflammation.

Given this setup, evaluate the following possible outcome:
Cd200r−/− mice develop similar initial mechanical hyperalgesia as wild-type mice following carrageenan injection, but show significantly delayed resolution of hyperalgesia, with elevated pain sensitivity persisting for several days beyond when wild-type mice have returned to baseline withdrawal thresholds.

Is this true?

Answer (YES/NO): NO